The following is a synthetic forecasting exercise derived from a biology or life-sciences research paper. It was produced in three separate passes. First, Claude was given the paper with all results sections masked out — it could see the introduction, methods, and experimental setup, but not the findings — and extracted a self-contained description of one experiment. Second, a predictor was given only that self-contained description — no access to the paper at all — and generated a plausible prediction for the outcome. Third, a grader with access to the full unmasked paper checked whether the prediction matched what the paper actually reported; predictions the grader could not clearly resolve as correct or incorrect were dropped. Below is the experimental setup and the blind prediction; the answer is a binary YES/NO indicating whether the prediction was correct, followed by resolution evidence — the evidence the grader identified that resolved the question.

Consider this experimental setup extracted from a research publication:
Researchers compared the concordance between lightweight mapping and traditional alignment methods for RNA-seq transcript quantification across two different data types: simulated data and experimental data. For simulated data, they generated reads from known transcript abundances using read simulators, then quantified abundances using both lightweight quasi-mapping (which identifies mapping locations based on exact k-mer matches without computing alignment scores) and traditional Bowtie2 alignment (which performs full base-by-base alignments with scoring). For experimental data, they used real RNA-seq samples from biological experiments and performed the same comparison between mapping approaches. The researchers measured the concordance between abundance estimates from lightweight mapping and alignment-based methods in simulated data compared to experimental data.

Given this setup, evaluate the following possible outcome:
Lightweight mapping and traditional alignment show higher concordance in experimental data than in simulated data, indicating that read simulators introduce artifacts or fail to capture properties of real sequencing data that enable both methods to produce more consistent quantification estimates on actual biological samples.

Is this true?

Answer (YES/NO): NO